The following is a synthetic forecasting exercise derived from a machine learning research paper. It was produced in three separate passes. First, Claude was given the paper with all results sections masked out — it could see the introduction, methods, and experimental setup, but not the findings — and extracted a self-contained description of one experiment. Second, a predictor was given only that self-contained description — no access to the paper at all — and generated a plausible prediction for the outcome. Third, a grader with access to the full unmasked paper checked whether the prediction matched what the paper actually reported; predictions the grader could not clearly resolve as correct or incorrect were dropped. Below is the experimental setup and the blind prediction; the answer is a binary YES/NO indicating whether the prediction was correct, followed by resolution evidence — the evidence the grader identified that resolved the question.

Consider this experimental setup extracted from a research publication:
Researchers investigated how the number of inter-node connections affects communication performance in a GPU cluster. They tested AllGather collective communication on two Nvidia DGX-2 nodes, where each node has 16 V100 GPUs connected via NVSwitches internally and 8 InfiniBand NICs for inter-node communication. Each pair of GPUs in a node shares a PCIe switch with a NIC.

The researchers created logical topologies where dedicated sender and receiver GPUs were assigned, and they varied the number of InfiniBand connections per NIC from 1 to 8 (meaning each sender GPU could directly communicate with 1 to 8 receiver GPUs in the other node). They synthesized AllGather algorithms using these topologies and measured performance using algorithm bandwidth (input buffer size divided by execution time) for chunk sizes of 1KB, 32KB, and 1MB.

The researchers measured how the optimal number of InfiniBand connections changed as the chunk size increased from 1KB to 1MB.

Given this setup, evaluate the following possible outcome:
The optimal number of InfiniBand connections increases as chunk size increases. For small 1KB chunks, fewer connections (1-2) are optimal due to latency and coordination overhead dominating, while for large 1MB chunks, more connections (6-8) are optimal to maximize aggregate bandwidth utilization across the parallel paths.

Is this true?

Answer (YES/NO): NO